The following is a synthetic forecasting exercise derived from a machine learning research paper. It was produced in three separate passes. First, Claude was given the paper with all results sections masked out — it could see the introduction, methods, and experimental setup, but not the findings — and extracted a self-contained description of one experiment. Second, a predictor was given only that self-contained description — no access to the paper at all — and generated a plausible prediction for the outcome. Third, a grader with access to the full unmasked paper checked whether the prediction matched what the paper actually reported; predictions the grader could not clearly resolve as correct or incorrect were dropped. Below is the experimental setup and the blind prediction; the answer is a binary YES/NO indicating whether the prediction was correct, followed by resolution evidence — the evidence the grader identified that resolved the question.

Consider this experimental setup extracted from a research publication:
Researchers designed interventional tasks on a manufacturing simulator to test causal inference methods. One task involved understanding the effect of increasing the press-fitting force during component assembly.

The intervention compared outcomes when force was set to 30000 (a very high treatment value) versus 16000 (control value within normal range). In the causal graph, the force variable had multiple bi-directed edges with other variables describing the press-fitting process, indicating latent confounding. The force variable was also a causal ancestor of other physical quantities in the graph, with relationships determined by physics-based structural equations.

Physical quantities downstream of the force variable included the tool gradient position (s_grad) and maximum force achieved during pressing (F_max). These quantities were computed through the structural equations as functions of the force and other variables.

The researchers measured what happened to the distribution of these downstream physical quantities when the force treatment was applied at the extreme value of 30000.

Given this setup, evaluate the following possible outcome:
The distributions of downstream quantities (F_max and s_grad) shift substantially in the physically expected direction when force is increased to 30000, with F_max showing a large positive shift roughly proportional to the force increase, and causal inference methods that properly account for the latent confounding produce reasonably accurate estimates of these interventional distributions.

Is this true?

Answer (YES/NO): NO